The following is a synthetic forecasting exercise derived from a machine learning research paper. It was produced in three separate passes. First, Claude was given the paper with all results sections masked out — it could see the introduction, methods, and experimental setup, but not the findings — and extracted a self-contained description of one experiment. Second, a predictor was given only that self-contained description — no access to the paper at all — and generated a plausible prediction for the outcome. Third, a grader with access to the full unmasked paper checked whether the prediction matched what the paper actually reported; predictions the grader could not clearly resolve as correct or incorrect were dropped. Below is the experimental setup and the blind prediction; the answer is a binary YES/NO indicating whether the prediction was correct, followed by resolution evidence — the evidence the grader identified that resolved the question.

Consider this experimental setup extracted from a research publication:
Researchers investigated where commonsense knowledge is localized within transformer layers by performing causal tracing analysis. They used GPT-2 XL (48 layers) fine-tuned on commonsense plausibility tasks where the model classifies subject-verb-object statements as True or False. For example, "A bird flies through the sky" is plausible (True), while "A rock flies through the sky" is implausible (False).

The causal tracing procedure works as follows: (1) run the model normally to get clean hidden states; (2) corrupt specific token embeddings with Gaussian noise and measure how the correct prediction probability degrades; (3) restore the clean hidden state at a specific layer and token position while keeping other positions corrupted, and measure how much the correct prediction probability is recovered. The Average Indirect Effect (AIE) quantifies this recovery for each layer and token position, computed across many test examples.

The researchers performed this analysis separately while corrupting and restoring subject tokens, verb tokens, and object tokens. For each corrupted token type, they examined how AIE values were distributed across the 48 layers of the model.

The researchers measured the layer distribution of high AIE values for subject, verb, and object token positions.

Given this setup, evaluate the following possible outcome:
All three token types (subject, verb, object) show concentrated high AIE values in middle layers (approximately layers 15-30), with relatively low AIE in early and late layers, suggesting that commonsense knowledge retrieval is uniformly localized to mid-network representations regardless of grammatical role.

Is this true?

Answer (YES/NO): NO